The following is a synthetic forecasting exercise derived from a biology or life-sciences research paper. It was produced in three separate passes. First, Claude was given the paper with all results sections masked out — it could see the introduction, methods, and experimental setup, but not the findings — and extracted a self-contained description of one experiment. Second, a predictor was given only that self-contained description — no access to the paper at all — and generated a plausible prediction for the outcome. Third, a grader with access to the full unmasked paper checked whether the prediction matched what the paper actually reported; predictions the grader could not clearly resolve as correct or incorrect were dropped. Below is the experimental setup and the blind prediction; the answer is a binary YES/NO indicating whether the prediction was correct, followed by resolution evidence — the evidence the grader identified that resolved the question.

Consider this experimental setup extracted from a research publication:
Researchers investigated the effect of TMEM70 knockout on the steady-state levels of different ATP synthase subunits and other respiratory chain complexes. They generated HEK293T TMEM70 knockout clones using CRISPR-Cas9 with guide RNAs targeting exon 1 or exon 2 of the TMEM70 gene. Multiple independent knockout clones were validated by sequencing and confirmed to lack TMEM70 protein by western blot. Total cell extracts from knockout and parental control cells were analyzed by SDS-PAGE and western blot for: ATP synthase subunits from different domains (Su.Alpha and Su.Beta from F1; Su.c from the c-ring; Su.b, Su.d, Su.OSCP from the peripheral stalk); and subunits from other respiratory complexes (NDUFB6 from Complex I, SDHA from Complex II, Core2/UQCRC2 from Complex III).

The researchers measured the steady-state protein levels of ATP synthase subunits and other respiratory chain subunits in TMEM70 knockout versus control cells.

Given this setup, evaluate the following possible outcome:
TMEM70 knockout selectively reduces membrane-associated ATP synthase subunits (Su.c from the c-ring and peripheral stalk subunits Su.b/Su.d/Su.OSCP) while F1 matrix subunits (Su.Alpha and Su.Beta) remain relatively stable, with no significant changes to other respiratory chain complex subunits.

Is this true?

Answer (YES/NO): NO